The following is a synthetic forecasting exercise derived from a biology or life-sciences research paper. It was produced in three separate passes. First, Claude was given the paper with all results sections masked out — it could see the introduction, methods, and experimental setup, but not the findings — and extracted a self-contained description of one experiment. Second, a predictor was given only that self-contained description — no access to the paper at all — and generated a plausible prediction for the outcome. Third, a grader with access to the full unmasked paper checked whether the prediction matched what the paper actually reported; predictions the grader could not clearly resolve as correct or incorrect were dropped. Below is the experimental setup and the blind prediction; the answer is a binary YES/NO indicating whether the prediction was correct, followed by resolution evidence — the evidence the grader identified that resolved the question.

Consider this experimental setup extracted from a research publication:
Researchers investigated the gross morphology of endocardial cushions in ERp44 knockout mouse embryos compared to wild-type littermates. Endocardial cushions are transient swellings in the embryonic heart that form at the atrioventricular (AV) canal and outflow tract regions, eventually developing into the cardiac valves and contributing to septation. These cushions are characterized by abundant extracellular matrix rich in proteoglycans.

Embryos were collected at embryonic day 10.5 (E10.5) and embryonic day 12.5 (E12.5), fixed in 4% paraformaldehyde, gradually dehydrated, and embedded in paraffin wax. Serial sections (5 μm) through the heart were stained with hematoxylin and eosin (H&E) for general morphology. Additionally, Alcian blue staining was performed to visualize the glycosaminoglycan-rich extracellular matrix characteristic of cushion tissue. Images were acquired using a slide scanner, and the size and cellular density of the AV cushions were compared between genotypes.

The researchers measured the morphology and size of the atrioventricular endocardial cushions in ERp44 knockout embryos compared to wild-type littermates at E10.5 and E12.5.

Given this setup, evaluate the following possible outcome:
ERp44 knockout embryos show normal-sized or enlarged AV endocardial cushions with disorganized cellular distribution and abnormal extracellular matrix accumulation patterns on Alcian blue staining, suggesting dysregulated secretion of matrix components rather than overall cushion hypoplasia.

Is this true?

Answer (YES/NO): NO